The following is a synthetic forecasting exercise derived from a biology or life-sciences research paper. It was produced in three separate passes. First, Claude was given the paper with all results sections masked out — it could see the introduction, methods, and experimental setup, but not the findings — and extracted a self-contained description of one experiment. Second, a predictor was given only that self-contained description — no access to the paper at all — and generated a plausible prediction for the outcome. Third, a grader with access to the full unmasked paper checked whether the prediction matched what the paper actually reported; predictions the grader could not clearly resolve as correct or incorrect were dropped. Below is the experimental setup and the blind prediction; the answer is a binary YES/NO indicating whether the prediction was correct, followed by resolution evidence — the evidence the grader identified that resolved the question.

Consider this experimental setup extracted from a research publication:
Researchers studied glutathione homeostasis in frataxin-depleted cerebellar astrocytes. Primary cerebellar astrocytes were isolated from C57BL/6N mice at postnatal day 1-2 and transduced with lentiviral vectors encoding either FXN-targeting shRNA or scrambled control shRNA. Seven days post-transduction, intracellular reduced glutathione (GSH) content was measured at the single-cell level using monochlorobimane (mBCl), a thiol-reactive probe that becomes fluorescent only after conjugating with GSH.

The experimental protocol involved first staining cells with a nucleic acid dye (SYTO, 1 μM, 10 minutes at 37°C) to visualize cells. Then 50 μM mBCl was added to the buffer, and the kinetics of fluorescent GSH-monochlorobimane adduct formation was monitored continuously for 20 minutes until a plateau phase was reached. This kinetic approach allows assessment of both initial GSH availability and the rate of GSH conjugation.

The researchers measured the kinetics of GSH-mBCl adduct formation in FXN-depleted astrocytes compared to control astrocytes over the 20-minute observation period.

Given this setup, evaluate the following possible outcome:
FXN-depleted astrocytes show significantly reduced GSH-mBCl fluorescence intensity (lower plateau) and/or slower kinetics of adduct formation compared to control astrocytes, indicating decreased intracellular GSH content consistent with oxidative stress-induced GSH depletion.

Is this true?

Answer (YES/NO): YES